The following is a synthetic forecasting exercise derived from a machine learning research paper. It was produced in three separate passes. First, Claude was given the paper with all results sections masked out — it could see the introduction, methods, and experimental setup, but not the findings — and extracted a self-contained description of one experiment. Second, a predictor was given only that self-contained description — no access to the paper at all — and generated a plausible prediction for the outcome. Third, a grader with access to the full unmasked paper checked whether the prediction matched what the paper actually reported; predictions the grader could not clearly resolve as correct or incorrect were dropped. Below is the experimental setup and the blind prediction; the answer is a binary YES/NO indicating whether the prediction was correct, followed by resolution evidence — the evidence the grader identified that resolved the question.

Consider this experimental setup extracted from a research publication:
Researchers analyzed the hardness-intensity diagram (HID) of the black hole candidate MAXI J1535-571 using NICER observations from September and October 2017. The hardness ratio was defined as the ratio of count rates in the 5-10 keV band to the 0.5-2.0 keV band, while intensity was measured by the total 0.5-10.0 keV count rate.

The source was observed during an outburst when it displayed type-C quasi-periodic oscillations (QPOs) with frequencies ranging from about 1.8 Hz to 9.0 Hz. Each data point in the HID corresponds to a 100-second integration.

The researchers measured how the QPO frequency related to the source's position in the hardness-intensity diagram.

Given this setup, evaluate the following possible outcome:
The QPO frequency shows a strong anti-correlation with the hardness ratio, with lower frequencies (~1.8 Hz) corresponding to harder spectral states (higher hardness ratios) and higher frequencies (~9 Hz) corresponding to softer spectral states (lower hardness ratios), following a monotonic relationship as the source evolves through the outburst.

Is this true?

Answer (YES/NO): NO